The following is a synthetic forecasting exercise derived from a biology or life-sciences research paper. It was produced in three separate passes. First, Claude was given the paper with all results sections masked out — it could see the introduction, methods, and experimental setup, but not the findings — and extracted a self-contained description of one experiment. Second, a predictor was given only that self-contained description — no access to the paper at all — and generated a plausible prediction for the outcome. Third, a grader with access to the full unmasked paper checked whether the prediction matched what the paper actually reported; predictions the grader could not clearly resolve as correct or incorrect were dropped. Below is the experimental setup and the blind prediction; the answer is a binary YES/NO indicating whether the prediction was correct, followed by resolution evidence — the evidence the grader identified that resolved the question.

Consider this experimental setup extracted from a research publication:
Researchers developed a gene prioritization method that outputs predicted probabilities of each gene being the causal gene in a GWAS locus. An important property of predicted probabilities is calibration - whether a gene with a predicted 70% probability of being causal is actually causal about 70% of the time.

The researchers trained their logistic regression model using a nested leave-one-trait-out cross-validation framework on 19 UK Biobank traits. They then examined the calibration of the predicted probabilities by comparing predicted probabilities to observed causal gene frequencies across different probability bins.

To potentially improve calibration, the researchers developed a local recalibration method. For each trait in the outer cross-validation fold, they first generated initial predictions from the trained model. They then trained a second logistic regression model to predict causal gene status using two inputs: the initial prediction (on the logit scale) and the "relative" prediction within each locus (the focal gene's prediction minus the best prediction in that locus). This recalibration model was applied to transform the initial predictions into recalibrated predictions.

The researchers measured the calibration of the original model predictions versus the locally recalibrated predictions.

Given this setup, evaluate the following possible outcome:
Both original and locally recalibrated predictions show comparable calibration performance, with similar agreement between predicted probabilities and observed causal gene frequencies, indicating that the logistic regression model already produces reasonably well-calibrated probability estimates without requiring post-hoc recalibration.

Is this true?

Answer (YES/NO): NO